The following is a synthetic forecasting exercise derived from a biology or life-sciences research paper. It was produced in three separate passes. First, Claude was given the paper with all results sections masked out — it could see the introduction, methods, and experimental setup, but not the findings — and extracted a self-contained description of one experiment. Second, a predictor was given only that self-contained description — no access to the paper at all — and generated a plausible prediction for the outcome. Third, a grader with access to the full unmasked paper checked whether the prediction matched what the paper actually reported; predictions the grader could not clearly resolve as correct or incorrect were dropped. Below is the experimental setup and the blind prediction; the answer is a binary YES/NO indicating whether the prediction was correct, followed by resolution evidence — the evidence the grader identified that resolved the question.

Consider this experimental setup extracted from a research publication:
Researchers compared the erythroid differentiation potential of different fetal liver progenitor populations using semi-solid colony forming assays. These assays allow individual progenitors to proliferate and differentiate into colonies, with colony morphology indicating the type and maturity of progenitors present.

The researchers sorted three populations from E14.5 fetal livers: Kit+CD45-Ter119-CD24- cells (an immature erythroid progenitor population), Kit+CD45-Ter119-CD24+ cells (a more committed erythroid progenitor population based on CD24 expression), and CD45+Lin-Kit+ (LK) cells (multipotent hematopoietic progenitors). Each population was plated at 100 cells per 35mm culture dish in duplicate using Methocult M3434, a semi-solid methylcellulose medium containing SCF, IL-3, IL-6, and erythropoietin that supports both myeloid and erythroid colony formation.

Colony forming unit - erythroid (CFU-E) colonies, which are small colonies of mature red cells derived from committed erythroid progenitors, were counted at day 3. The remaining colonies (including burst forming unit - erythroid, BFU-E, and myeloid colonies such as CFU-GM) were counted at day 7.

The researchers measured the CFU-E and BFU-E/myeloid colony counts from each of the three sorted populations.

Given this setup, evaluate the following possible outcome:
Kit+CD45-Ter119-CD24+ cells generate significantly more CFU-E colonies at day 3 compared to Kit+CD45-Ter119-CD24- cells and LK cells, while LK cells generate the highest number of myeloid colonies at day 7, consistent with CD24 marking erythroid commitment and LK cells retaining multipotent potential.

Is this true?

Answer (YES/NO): NO